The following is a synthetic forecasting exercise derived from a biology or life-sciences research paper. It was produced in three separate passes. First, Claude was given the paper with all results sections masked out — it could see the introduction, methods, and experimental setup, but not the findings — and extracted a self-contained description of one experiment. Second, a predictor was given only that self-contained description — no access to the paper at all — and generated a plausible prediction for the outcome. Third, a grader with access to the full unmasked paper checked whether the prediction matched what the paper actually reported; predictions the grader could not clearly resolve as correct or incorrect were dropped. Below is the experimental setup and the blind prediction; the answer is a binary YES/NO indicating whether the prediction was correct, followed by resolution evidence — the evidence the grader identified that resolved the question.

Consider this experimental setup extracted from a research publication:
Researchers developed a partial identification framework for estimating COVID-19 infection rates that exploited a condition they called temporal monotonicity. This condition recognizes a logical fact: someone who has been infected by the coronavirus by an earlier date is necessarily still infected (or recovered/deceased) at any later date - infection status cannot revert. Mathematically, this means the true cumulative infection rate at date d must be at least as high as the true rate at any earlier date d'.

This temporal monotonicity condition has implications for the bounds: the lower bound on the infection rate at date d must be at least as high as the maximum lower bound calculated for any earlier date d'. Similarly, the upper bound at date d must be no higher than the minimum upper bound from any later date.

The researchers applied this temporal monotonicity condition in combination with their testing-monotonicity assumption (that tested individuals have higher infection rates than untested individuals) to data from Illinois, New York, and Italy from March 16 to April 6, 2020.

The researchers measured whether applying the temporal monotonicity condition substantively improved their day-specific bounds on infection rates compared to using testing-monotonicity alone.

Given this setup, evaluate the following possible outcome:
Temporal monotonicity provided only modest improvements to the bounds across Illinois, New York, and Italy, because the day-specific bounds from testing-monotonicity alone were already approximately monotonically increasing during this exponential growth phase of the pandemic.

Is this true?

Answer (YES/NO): YES